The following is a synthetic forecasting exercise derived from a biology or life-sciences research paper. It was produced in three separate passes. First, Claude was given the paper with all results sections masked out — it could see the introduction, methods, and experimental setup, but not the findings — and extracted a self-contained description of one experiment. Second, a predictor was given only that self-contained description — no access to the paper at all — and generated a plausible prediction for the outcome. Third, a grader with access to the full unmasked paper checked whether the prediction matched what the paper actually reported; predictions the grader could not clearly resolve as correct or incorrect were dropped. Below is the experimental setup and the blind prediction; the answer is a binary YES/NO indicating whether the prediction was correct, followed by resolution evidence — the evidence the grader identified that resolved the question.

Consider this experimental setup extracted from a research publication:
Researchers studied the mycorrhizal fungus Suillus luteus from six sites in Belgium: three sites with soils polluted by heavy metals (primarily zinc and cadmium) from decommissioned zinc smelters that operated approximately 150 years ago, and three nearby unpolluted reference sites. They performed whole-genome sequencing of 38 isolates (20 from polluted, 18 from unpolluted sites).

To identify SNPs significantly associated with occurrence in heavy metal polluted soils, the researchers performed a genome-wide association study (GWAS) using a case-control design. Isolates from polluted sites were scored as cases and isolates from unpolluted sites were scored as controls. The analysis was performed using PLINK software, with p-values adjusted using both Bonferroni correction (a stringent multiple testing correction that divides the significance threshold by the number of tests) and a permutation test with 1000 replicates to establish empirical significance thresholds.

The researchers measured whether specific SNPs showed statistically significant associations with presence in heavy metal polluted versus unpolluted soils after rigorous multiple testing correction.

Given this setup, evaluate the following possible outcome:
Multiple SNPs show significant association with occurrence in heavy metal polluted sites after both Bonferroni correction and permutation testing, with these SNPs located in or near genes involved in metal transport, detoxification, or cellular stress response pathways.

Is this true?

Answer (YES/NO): NO